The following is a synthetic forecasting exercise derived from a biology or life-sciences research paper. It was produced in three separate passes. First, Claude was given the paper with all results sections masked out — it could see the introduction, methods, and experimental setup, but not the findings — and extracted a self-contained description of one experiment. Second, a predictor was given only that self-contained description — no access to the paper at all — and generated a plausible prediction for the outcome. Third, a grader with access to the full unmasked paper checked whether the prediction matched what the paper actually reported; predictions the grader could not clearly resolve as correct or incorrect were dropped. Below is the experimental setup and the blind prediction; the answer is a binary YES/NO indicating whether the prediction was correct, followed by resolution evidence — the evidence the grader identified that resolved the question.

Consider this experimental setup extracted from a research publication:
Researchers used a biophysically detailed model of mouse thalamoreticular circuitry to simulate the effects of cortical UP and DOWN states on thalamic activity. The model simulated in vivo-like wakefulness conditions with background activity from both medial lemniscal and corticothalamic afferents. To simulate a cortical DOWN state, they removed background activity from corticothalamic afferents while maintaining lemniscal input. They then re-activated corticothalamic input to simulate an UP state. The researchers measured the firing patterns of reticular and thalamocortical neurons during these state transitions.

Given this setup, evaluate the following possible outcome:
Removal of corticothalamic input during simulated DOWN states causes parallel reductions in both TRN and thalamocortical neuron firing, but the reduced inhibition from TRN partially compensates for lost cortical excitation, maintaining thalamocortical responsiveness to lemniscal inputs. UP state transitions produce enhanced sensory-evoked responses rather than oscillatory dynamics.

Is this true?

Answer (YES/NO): NO